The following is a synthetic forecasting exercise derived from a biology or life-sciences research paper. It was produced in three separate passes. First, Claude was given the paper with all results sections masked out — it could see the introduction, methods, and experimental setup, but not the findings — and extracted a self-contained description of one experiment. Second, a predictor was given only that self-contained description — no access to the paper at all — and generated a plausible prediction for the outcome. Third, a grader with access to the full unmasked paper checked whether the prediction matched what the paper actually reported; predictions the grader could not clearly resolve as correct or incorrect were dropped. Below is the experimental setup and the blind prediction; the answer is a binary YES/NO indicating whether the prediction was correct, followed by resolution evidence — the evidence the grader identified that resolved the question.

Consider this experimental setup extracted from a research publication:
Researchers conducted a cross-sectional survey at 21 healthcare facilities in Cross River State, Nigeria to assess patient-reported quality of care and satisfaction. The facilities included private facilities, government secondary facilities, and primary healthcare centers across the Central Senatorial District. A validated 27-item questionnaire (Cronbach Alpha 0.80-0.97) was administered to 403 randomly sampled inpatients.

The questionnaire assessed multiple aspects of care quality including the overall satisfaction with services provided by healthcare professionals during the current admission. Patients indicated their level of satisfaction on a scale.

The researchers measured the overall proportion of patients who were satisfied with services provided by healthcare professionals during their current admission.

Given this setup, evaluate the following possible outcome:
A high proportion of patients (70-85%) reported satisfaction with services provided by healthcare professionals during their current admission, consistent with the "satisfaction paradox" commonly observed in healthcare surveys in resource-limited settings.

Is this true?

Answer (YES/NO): YES